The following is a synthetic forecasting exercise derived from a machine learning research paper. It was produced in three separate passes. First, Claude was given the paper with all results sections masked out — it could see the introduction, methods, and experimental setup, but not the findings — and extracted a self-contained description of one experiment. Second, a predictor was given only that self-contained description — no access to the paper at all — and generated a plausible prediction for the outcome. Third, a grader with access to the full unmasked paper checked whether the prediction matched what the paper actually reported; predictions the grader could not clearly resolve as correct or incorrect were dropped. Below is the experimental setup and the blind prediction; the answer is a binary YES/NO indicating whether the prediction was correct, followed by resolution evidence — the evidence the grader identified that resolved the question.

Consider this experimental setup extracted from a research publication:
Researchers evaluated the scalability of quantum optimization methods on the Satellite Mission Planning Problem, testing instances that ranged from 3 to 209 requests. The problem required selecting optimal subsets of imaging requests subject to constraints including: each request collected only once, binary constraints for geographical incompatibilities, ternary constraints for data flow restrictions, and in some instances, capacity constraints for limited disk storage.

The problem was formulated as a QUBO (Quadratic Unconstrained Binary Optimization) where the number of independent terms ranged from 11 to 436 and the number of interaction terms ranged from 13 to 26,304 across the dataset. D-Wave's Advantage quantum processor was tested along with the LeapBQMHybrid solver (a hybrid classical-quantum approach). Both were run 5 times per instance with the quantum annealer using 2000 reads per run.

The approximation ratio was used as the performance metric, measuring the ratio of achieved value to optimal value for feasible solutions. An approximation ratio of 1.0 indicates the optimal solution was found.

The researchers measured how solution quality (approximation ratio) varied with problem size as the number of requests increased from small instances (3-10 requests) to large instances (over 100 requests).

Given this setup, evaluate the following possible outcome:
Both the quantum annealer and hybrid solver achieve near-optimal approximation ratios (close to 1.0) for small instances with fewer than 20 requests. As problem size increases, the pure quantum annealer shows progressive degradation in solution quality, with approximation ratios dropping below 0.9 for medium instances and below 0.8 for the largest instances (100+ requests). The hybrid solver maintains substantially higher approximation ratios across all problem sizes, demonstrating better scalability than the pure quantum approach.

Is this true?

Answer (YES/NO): NO